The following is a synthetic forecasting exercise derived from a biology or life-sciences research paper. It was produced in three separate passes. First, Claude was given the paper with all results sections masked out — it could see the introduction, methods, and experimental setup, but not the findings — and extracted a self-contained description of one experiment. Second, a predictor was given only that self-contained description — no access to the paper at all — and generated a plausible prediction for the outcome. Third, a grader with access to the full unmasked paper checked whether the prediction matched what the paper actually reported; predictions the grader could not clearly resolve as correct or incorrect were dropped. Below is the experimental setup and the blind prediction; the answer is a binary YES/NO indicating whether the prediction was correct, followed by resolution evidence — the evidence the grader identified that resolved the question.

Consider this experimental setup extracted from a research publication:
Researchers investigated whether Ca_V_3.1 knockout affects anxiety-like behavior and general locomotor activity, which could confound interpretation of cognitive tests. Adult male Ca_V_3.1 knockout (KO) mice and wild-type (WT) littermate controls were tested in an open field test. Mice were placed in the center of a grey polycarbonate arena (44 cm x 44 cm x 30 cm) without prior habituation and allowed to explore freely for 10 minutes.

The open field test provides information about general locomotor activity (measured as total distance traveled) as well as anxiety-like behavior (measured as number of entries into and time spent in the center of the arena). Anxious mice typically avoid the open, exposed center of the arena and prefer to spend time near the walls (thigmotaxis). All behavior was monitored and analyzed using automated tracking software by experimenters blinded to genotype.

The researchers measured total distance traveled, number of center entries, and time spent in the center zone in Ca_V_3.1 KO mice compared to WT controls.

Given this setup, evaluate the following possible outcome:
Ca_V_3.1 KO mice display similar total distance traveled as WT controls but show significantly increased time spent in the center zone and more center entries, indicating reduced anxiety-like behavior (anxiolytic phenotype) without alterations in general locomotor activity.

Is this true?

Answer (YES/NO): NO